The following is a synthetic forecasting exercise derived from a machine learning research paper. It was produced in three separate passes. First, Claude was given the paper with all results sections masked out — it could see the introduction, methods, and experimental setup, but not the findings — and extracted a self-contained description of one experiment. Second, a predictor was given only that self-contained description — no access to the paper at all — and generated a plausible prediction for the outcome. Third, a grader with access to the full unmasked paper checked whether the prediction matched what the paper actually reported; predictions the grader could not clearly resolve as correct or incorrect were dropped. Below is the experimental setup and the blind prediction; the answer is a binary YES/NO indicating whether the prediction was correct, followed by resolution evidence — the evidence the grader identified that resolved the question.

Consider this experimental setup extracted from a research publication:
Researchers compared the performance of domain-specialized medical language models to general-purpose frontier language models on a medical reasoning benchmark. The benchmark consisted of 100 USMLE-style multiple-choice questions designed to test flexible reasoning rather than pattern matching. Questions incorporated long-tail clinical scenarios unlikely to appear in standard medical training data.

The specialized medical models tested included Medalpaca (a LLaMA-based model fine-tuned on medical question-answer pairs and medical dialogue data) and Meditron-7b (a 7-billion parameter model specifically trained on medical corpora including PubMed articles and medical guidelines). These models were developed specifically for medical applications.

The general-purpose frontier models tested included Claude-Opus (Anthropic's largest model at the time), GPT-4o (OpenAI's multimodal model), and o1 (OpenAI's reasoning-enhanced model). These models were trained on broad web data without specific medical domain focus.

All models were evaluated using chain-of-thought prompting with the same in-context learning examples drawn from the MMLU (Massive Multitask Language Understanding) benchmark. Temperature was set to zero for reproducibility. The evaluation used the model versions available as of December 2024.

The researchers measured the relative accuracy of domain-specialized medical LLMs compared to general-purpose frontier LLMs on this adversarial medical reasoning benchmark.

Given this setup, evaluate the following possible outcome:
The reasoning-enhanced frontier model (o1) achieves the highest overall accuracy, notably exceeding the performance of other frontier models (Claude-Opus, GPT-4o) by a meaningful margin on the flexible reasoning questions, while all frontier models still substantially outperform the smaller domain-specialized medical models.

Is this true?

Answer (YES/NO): NO